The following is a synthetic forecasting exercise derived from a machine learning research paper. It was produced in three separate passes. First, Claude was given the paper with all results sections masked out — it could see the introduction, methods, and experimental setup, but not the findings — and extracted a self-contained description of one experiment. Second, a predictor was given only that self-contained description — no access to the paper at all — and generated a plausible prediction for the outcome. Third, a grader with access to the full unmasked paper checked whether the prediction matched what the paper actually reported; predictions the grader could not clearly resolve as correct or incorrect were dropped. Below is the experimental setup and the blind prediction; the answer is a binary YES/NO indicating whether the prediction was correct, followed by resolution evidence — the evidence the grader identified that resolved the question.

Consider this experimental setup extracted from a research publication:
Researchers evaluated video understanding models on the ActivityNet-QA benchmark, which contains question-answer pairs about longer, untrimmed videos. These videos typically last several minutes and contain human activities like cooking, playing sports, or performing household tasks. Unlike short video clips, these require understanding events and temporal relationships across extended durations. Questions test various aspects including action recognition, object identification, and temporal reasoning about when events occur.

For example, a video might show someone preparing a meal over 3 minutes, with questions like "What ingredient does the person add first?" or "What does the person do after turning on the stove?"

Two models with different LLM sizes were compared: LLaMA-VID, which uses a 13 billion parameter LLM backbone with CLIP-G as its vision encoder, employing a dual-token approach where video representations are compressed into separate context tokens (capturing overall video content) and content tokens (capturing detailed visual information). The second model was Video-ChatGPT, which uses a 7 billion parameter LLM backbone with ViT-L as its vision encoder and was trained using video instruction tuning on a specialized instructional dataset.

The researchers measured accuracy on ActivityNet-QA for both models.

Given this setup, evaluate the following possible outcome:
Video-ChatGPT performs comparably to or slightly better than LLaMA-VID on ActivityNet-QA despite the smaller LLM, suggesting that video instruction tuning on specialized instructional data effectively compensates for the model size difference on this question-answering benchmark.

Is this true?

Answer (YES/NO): NO